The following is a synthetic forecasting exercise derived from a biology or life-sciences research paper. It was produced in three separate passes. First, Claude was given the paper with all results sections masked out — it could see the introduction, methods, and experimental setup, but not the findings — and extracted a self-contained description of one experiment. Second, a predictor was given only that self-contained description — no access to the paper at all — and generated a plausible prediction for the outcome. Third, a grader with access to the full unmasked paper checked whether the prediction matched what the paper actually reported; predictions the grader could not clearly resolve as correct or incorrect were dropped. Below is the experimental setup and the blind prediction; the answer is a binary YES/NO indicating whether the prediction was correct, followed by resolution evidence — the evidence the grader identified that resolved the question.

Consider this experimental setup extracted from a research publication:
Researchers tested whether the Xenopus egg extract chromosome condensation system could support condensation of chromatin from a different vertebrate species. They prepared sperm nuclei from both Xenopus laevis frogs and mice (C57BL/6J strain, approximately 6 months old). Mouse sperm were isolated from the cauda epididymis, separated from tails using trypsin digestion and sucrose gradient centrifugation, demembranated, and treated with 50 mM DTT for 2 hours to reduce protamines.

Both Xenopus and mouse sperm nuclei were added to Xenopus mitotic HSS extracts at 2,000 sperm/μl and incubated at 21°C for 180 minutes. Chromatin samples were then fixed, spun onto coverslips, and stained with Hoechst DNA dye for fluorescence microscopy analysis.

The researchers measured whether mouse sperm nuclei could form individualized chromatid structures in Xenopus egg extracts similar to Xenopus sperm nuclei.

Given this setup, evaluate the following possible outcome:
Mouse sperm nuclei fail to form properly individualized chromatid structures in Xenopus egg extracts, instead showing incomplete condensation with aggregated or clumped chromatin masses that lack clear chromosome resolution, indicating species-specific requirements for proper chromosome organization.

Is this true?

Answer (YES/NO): NO